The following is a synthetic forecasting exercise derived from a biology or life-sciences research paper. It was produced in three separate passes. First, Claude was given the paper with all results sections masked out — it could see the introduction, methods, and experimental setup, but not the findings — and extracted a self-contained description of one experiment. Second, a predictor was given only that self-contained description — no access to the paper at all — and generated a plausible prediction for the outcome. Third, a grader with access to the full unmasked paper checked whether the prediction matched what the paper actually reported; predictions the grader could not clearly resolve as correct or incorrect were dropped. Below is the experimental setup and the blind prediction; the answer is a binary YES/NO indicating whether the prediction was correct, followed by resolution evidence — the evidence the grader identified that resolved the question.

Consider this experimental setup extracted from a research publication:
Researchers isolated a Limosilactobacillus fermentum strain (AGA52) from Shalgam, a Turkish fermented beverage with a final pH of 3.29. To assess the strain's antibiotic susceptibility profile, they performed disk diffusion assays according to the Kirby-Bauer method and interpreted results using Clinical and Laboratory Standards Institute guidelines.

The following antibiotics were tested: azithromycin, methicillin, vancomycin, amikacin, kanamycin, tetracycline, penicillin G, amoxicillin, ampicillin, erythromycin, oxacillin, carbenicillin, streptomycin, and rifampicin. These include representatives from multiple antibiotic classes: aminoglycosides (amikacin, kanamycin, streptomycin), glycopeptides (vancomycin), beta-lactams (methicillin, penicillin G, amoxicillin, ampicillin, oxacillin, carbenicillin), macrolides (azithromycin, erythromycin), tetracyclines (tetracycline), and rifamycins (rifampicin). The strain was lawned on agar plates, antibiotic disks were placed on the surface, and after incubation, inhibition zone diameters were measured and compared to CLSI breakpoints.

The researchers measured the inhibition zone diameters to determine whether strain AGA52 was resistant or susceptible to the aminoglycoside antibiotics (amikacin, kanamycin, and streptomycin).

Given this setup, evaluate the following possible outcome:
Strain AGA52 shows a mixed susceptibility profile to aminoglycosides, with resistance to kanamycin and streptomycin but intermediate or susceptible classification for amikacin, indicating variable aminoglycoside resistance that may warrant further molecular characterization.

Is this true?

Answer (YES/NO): NO